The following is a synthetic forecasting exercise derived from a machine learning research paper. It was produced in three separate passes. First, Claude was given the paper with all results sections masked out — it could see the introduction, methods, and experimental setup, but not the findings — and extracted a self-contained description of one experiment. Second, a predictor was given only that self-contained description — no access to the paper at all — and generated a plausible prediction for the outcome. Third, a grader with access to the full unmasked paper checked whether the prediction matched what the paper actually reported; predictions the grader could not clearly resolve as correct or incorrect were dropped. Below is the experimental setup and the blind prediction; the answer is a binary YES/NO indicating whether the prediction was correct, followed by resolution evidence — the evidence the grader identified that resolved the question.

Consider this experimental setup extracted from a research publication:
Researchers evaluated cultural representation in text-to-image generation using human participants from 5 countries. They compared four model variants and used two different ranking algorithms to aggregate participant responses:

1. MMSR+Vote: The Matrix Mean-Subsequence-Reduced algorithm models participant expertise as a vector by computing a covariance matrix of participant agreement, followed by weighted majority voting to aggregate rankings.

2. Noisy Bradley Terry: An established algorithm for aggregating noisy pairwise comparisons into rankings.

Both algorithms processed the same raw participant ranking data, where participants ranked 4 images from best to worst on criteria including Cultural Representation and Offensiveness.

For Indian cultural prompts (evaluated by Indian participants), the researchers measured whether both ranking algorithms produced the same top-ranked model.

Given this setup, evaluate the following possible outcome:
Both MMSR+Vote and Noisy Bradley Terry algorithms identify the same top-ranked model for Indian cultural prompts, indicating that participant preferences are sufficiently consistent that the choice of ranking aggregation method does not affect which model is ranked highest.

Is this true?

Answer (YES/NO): NO